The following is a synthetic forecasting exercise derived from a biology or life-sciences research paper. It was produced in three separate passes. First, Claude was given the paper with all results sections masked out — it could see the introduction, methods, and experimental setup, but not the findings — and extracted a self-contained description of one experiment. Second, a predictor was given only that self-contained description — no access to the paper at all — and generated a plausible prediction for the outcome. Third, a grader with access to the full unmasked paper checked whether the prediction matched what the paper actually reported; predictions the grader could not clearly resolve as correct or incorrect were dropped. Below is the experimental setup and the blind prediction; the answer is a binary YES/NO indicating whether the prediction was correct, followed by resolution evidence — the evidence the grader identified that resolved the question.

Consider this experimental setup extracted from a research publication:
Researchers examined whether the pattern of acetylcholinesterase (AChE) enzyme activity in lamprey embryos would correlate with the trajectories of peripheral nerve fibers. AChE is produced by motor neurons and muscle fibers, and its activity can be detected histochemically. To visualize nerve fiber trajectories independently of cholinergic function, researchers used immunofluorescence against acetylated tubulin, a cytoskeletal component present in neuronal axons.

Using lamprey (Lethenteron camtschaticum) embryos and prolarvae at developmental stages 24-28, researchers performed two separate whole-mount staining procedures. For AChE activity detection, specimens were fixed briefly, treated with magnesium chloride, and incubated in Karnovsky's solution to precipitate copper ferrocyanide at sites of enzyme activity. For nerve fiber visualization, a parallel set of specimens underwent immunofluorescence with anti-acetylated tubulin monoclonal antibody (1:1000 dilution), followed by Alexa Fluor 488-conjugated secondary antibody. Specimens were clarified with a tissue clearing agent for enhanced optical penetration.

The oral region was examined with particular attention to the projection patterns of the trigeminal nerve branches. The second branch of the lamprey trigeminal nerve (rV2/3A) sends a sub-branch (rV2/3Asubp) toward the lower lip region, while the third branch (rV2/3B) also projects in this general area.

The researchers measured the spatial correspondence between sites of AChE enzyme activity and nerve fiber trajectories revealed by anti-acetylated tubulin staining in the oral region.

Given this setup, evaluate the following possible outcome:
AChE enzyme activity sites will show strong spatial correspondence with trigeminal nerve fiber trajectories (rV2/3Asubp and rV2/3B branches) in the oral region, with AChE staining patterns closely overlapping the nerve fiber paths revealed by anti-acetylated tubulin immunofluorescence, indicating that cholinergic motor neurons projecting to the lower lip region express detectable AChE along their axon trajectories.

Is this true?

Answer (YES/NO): YES